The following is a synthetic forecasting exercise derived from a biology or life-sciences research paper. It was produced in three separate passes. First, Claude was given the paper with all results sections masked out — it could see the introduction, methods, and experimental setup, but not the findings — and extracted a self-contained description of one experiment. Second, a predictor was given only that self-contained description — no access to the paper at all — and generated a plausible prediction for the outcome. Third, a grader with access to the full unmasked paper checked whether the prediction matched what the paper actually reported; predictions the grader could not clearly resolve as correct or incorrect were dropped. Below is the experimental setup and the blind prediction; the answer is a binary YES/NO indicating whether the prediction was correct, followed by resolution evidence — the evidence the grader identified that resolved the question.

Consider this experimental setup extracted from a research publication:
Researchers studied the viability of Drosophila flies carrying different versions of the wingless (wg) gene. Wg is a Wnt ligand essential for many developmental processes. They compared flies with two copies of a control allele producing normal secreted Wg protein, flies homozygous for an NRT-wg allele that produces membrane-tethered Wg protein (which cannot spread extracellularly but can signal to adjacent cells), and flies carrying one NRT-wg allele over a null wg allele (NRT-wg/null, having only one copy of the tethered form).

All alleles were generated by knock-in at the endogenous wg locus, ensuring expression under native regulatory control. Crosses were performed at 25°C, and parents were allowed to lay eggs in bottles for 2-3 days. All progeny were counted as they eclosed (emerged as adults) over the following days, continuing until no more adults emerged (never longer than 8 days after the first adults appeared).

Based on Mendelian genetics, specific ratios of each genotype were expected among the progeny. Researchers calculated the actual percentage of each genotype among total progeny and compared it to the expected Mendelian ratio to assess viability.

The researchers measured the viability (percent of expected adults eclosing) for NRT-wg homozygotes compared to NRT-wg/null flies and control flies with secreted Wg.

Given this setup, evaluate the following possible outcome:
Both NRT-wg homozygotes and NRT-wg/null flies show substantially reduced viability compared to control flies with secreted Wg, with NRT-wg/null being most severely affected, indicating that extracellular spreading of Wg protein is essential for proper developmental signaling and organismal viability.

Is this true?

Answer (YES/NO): NO